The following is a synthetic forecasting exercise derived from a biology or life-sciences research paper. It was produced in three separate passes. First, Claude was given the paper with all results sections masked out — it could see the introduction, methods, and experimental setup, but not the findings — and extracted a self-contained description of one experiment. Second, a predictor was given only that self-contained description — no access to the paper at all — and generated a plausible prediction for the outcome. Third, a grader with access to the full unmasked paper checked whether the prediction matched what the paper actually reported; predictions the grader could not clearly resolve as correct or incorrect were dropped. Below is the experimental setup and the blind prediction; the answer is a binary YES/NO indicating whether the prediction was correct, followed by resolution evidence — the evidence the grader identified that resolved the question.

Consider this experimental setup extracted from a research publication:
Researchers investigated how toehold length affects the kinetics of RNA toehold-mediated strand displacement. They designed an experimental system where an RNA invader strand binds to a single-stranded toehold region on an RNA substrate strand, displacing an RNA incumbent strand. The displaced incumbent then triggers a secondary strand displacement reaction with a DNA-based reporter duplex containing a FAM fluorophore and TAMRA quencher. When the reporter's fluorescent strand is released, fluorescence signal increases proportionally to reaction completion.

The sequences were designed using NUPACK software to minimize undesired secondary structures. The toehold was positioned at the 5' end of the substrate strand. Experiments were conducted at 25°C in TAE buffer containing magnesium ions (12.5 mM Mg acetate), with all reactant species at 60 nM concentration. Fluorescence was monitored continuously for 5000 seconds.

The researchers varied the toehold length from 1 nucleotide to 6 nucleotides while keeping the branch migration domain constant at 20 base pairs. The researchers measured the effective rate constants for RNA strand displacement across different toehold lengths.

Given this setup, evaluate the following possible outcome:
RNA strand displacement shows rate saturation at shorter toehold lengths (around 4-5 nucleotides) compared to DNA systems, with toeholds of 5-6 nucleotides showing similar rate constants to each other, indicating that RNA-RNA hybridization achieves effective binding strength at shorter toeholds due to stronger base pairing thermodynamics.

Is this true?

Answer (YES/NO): NO